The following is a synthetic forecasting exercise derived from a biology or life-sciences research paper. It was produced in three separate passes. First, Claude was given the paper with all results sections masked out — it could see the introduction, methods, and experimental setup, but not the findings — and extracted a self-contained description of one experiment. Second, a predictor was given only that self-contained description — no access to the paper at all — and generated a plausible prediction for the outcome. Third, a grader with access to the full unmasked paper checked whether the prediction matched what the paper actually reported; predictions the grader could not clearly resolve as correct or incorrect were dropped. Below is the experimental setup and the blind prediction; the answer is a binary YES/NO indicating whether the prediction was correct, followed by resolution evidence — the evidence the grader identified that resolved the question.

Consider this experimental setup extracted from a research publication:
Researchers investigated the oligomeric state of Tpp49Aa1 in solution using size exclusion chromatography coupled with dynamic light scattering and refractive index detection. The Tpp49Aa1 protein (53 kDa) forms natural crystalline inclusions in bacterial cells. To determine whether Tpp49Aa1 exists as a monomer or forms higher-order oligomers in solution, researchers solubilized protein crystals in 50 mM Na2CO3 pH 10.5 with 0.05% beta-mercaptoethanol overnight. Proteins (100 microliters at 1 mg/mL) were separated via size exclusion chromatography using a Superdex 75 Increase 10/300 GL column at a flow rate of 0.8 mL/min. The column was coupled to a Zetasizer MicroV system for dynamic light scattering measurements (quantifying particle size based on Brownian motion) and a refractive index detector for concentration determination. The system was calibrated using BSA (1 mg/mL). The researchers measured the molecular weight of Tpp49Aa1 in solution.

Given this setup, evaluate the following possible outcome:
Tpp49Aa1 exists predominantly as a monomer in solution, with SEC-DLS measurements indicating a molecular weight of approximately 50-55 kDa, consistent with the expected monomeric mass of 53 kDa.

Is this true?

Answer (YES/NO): YES